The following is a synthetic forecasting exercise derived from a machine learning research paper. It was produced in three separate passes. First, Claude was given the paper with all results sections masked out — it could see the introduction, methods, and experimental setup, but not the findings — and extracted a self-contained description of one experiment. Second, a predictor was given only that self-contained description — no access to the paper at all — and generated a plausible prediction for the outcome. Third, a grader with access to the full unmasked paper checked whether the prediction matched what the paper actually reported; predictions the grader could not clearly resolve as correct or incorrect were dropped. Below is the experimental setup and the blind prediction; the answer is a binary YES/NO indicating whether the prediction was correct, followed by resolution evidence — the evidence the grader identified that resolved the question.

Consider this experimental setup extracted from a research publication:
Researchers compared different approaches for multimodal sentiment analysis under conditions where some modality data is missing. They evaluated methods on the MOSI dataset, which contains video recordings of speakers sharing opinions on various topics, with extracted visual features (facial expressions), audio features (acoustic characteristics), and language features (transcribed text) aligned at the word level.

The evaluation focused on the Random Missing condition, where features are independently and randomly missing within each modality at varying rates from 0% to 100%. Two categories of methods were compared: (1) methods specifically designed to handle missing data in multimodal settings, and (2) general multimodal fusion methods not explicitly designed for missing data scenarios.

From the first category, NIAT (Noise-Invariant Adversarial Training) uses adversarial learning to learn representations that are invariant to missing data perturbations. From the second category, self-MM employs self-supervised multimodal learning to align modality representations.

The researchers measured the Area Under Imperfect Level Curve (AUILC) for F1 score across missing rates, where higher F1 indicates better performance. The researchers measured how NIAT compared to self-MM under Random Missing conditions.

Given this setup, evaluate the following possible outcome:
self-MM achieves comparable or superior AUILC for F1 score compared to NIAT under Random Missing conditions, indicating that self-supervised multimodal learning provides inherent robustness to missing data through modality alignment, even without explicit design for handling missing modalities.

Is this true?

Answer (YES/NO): NO